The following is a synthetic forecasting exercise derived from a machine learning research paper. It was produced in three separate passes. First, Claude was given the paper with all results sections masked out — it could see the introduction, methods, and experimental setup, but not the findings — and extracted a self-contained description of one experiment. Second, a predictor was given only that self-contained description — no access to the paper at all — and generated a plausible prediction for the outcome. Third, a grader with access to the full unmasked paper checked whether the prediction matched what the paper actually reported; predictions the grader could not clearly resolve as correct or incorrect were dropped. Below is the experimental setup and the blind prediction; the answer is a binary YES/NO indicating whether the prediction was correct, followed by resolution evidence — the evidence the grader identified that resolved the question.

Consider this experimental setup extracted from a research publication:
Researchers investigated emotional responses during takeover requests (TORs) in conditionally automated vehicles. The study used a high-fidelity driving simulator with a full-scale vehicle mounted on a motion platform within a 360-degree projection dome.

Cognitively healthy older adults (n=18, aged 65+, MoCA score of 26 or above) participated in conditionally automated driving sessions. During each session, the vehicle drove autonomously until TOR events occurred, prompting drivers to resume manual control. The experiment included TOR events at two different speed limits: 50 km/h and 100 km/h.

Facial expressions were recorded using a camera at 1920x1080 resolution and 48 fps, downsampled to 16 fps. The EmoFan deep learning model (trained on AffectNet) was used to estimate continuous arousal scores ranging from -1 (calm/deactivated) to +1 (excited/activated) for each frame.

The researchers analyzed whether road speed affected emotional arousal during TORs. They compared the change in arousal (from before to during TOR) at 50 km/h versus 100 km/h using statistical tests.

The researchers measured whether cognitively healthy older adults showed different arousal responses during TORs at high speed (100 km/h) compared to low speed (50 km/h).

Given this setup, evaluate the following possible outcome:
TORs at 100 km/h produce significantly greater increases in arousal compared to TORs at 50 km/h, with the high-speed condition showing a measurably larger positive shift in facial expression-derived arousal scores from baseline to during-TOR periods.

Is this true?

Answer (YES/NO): NO